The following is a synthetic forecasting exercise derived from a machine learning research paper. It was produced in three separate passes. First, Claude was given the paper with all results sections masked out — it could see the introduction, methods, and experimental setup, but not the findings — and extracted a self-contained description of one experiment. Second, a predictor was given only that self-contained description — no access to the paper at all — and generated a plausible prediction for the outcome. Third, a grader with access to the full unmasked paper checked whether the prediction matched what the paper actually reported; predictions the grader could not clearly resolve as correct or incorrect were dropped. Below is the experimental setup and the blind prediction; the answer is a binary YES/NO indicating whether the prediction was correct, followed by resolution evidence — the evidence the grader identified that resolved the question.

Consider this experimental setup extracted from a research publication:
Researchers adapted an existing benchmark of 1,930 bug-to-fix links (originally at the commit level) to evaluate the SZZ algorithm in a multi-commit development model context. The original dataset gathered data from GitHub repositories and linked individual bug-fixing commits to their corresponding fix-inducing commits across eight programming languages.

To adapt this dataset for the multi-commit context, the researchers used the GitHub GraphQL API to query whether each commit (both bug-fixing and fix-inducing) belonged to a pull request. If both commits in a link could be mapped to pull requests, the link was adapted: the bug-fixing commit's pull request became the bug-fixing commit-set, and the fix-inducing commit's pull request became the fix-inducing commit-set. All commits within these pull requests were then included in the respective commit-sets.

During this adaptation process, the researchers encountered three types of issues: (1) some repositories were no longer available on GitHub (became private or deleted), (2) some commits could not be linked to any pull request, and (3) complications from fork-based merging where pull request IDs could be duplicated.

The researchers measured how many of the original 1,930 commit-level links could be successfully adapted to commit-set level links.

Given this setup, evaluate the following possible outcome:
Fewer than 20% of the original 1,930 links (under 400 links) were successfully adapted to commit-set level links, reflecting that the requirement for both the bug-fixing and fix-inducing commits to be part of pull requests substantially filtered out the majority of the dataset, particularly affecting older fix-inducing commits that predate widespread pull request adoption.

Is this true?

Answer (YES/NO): YES